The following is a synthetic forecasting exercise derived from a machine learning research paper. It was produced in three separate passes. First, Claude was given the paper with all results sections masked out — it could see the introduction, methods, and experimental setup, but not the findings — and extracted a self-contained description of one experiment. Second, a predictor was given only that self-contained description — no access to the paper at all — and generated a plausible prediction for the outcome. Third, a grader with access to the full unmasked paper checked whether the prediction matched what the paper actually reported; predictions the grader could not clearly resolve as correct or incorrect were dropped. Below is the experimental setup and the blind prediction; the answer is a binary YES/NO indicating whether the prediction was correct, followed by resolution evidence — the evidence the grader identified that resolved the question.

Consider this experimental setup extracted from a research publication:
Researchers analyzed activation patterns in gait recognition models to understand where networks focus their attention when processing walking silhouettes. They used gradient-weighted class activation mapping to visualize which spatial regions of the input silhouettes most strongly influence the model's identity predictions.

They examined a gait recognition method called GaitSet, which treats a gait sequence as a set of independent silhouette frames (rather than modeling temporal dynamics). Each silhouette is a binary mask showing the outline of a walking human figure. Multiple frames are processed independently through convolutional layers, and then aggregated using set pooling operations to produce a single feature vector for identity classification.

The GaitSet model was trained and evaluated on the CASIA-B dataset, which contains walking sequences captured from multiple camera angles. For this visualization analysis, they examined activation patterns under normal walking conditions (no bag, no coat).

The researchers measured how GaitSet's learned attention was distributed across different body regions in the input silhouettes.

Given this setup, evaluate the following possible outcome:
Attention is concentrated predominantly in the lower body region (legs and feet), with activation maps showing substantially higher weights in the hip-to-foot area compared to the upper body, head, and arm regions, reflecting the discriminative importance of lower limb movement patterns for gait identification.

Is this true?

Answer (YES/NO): NO